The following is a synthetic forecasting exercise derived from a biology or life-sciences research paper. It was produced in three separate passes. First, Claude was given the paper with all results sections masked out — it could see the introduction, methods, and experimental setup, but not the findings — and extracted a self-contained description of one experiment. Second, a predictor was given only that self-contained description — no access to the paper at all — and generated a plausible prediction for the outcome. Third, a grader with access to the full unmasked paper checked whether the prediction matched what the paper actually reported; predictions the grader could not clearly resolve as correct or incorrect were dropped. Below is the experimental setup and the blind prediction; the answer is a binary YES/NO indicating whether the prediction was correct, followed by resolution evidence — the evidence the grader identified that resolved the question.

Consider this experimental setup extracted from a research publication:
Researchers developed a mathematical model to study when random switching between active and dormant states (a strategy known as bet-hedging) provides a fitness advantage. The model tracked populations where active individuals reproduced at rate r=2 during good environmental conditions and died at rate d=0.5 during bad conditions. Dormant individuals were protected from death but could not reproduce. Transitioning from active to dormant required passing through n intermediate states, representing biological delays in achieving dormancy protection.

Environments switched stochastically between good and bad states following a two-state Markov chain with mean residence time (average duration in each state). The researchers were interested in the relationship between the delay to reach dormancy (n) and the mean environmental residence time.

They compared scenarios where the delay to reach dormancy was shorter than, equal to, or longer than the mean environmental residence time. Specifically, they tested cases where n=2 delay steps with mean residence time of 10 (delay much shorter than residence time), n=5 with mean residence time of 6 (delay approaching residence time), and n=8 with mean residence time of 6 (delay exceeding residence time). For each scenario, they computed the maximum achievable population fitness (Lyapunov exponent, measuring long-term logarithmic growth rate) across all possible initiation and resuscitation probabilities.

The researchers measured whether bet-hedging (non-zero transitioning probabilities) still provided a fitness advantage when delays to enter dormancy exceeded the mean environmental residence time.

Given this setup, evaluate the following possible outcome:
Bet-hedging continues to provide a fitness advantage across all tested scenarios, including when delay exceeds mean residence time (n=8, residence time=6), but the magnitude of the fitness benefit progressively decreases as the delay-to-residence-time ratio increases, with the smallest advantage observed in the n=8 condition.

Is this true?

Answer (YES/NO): YES